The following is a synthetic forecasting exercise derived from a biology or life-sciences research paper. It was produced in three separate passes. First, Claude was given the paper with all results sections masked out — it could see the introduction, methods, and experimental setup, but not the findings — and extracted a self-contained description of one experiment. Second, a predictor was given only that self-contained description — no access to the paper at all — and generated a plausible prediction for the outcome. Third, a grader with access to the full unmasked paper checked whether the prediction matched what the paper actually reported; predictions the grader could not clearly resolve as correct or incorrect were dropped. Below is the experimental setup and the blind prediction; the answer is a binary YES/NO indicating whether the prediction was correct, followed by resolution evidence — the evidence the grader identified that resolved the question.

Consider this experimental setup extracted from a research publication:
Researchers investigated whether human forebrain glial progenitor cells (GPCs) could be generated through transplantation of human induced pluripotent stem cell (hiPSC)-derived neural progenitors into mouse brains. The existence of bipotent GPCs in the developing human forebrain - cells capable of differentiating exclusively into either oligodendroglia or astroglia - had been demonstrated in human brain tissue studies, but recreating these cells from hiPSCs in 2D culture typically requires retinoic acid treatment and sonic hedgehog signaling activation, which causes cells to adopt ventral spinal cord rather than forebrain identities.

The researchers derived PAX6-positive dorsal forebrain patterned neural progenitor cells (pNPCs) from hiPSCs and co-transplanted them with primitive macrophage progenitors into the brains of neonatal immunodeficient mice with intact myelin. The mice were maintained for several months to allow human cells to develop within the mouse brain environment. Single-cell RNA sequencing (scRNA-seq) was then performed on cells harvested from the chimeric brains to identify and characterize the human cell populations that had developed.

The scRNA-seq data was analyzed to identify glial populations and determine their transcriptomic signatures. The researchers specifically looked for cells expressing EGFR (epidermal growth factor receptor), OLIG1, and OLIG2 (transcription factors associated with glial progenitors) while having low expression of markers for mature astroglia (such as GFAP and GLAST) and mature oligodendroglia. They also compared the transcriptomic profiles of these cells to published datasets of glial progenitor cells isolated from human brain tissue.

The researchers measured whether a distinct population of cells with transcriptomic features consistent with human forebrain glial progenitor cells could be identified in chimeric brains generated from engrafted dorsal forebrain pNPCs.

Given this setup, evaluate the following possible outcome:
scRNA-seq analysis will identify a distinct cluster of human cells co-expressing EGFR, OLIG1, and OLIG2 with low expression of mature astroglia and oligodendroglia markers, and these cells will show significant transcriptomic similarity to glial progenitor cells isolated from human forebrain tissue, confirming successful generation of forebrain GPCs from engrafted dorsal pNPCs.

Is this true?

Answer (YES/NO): YES